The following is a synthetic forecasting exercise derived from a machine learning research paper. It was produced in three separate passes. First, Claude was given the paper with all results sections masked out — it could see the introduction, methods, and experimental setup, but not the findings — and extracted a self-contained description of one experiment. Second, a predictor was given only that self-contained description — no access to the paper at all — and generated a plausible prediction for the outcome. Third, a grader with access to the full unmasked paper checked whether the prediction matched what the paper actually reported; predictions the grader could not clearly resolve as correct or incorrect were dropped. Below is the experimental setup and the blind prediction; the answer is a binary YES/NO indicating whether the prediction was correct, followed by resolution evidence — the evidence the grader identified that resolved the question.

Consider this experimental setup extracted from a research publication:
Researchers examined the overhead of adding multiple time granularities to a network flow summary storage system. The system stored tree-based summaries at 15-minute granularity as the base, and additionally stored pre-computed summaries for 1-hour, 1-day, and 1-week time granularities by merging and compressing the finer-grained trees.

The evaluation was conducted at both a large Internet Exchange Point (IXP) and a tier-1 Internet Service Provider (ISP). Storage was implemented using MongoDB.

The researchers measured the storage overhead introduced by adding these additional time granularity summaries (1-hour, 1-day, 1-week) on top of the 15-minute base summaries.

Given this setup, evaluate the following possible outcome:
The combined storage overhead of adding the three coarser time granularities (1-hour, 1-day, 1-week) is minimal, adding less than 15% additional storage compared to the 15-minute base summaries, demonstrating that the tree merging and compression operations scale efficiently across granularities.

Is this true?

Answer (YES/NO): NO